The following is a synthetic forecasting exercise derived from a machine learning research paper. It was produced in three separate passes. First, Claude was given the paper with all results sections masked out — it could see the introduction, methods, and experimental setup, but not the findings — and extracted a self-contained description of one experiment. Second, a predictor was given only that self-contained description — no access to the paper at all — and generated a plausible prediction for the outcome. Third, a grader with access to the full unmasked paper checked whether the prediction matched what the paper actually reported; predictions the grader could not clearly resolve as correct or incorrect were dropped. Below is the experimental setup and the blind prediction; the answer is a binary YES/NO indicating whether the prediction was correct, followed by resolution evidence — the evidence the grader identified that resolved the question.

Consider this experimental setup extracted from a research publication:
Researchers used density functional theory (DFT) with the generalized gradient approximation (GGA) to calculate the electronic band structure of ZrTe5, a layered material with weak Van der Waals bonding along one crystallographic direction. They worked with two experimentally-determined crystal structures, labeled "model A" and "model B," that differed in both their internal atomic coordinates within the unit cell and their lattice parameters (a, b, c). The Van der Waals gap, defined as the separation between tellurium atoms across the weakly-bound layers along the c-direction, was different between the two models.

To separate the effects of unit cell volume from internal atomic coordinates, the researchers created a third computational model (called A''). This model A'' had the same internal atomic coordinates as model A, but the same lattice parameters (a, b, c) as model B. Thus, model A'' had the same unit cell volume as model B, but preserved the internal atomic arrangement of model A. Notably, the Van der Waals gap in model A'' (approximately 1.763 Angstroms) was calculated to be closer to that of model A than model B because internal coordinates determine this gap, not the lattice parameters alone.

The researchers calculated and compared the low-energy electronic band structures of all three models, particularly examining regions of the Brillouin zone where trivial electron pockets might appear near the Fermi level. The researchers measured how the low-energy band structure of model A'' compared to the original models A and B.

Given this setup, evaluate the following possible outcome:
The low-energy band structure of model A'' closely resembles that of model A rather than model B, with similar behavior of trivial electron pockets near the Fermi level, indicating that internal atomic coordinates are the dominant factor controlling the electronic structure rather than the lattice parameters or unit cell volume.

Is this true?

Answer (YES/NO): YES